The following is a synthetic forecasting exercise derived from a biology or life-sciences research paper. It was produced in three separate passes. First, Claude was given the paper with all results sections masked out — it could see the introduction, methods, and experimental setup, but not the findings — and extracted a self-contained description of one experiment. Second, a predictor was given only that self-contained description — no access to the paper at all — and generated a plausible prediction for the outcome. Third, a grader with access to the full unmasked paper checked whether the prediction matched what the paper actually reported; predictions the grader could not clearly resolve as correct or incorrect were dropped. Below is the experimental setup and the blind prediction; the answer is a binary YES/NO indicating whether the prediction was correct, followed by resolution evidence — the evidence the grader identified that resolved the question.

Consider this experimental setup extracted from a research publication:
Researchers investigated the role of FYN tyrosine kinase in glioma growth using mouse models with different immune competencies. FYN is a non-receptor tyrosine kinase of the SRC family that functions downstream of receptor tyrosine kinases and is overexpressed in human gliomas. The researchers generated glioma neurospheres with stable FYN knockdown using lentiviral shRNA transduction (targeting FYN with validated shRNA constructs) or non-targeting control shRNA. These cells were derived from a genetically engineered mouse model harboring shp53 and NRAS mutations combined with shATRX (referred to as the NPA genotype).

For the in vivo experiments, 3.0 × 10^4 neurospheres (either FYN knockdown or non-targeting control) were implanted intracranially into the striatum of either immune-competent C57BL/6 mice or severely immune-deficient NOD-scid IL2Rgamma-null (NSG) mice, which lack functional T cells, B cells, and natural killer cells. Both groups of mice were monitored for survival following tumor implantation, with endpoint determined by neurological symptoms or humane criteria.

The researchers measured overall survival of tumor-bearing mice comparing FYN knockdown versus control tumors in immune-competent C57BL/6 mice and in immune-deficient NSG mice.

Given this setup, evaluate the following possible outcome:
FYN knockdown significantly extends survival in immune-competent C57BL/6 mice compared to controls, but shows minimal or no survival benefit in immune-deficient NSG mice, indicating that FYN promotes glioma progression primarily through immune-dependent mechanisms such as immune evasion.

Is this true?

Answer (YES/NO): YES